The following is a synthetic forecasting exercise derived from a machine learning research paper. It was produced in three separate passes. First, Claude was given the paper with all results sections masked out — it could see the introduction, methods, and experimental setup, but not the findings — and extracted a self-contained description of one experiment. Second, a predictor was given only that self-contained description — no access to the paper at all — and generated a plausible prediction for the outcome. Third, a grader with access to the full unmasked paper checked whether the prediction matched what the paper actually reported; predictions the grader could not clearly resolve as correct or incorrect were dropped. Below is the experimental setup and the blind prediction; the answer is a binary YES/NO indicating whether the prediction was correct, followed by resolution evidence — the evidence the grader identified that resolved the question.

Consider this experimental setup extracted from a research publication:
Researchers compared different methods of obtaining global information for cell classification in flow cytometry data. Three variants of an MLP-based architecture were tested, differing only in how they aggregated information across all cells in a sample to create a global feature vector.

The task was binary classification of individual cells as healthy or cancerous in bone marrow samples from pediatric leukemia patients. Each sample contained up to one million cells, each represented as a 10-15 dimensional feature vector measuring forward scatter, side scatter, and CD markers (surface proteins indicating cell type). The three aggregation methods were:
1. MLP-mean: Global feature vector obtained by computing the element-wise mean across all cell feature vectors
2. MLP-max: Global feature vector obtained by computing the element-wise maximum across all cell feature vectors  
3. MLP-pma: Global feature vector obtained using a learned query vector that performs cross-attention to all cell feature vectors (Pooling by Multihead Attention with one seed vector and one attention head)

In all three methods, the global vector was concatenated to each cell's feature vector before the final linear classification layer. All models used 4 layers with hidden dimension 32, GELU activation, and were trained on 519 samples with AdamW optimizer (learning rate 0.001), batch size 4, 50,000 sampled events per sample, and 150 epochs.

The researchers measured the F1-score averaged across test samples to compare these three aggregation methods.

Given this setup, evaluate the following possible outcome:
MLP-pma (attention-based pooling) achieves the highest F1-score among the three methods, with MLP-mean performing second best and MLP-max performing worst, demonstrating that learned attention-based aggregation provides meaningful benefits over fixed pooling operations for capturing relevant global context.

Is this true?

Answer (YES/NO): NO